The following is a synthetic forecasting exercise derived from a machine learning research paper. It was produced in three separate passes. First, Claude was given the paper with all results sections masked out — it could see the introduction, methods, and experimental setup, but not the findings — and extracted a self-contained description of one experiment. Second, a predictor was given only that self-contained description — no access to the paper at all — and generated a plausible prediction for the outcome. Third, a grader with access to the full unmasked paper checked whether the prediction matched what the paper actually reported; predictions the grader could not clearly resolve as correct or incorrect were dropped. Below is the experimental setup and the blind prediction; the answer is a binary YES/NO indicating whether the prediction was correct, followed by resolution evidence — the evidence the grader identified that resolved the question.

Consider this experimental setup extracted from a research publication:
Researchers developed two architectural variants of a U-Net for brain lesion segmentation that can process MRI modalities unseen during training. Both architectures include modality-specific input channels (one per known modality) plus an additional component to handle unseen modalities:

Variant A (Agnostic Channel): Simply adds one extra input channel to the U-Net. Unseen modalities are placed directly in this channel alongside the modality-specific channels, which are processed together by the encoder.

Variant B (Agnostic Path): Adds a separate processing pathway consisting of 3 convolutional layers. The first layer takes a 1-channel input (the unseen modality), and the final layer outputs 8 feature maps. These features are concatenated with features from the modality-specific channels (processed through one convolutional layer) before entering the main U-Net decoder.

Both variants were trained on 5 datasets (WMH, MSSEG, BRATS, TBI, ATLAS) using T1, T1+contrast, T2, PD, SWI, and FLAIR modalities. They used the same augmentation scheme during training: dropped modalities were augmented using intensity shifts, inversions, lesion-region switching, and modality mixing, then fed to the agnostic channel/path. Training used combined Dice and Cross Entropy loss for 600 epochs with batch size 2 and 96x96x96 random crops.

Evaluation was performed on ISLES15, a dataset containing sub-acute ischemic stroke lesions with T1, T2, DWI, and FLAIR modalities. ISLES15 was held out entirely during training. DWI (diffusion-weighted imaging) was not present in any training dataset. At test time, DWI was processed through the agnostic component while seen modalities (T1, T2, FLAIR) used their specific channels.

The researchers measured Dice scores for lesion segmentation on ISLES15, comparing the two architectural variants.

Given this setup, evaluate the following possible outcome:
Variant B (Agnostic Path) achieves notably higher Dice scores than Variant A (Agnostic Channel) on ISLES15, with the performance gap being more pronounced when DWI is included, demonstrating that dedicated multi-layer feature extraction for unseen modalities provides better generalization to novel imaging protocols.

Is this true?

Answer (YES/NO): NO